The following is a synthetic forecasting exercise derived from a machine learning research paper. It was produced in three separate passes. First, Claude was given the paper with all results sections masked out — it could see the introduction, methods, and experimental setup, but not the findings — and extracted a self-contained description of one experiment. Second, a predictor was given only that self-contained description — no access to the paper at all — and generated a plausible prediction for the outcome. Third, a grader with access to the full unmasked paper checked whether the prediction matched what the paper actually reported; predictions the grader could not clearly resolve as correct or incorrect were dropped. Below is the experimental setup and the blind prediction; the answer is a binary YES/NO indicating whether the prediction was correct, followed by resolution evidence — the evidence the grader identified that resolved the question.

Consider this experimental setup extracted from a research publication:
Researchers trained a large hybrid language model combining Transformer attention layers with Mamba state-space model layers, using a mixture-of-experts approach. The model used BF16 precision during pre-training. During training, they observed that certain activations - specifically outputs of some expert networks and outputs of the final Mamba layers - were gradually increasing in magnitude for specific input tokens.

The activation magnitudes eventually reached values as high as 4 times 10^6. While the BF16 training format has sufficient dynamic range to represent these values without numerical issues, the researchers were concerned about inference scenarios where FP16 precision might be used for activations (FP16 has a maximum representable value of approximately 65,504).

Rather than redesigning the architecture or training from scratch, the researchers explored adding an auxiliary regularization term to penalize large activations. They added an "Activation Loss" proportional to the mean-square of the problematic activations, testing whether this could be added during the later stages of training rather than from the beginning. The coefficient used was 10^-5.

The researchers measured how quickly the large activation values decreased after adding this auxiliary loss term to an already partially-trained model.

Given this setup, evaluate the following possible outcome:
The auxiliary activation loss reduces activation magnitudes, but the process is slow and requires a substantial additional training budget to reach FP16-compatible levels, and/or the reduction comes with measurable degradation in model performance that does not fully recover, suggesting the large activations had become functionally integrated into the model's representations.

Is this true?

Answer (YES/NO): NO